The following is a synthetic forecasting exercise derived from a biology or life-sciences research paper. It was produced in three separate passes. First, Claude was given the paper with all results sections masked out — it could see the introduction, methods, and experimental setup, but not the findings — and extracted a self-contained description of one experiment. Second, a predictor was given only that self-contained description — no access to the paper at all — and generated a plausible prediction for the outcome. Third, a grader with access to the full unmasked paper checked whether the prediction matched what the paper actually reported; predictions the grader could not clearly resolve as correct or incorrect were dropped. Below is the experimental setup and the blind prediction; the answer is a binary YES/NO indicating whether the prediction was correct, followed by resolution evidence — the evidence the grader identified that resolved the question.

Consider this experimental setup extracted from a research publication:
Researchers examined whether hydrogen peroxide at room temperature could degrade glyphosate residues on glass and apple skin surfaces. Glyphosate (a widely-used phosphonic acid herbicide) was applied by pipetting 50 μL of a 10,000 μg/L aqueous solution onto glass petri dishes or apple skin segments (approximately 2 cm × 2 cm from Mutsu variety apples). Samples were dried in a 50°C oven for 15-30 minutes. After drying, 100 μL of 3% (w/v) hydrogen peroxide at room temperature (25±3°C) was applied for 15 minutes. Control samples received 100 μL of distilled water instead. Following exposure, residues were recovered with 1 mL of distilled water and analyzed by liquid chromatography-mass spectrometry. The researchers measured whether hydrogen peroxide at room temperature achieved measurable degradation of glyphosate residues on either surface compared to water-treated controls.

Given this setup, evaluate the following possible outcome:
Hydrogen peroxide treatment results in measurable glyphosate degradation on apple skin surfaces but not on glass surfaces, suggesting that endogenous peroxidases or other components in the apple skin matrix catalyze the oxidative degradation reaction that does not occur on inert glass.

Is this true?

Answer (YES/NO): NO